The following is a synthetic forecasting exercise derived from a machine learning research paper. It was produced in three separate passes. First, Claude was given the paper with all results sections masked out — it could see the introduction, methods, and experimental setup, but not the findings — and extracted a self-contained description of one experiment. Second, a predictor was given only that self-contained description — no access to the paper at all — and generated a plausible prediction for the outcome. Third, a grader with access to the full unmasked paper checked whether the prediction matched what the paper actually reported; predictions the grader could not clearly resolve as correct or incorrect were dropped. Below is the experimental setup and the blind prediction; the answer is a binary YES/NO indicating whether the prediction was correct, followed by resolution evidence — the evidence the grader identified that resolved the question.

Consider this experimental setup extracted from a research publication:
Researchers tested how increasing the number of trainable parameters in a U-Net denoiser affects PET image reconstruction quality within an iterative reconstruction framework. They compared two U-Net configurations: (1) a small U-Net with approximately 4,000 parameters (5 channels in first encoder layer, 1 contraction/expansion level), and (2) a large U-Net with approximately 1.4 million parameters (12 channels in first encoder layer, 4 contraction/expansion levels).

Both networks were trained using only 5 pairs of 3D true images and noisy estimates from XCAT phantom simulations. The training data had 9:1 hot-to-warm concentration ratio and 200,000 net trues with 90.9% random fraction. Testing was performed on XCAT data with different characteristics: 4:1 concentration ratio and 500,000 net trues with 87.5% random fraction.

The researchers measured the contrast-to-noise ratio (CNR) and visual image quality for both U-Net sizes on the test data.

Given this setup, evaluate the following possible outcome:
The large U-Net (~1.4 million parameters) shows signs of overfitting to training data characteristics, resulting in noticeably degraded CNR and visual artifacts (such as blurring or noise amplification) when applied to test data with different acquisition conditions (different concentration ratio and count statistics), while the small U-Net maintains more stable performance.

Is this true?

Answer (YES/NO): YES